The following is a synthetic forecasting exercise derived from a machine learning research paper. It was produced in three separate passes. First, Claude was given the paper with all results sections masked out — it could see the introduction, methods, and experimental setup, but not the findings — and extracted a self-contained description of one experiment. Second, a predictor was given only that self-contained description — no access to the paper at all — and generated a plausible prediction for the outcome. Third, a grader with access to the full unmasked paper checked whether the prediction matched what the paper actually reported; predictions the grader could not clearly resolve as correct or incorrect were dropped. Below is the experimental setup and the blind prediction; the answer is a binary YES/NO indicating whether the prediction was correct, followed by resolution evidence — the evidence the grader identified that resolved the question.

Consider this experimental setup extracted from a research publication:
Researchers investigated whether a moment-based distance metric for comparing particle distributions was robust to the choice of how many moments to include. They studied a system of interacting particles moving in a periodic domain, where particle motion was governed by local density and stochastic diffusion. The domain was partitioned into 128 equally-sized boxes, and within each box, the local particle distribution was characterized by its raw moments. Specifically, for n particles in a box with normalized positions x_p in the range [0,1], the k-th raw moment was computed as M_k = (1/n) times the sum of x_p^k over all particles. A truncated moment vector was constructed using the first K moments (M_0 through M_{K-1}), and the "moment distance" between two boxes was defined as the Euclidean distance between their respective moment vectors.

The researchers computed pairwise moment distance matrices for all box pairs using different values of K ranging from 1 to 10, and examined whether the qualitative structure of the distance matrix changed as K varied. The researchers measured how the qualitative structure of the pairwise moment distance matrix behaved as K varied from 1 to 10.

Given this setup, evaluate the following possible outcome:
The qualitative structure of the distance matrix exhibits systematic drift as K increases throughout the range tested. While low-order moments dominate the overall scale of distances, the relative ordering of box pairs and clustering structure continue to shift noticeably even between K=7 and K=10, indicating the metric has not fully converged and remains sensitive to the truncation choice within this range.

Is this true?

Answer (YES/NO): NO